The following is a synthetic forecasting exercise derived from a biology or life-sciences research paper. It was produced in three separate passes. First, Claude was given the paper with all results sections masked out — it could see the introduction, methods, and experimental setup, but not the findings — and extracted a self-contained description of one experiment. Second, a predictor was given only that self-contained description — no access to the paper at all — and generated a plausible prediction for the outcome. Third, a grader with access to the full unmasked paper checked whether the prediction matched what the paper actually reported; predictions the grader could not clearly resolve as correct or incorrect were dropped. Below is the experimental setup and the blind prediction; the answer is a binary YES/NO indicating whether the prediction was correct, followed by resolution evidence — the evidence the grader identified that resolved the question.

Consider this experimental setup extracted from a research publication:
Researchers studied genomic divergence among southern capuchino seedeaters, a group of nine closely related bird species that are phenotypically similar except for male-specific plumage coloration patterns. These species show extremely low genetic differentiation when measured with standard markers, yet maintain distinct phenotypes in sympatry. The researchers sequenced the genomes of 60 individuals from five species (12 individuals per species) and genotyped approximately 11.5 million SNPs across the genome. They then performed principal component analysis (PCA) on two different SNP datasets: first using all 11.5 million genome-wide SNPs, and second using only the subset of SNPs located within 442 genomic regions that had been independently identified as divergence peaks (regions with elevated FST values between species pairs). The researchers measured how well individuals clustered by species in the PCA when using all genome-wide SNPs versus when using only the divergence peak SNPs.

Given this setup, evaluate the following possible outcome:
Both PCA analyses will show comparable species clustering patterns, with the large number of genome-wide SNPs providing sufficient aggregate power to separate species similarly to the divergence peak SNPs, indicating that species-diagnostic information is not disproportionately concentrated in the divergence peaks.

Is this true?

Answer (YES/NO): NO